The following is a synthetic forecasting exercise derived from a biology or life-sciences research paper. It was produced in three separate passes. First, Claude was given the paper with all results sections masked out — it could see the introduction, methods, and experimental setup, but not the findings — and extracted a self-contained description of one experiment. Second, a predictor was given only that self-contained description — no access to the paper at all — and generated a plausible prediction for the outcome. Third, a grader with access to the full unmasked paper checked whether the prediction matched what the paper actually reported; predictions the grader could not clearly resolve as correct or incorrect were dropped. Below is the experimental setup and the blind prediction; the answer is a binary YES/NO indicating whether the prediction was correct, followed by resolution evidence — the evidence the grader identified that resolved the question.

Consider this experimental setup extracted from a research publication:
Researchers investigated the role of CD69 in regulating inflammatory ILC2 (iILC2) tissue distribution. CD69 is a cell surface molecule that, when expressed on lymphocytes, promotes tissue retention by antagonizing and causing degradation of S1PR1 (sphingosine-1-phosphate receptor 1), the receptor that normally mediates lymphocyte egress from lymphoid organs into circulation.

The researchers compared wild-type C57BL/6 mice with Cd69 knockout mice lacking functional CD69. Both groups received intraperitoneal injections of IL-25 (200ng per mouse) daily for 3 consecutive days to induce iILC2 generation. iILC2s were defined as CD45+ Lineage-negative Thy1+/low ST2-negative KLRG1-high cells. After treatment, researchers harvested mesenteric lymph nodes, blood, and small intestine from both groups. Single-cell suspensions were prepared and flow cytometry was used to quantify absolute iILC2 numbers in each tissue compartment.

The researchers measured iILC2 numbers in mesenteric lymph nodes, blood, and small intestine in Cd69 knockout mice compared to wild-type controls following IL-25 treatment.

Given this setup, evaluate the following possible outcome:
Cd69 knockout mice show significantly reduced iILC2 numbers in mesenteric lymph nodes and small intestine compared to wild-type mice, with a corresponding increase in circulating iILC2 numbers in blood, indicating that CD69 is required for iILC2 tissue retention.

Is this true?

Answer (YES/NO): NO